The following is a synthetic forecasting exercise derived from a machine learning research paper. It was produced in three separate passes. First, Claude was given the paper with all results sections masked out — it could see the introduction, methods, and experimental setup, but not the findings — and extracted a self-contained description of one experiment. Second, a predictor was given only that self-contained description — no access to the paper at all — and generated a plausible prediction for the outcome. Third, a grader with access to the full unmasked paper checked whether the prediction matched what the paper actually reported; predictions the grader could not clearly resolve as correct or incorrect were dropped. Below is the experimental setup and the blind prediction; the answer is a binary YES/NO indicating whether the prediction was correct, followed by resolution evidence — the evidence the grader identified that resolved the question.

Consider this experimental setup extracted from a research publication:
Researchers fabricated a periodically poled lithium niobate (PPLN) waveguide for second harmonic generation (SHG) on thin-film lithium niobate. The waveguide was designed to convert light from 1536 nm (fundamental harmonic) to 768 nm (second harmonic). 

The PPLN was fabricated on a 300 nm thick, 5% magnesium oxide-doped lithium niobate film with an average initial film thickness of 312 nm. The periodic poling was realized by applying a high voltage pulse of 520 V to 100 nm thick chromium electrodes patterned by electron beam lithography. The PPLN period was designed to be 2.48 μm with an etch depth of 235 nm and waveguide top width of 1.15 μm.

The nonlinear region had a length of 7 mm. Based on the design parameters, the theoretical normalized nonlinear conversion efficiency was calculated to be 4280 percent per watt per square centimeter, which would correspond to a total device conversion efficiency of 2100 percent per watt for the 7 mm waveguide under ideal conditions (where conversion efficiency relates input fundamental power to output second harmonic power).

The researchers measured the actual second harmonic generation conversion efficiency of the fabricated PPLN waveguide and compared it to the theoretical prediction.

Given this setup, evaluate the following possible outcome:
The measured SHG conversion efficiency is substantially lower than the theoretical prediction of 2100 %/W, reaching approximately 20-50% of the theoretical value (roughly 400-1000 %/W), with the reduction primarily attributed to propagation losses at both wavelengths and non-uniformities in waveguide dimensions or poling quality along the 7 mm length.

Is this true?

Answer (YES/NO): NO